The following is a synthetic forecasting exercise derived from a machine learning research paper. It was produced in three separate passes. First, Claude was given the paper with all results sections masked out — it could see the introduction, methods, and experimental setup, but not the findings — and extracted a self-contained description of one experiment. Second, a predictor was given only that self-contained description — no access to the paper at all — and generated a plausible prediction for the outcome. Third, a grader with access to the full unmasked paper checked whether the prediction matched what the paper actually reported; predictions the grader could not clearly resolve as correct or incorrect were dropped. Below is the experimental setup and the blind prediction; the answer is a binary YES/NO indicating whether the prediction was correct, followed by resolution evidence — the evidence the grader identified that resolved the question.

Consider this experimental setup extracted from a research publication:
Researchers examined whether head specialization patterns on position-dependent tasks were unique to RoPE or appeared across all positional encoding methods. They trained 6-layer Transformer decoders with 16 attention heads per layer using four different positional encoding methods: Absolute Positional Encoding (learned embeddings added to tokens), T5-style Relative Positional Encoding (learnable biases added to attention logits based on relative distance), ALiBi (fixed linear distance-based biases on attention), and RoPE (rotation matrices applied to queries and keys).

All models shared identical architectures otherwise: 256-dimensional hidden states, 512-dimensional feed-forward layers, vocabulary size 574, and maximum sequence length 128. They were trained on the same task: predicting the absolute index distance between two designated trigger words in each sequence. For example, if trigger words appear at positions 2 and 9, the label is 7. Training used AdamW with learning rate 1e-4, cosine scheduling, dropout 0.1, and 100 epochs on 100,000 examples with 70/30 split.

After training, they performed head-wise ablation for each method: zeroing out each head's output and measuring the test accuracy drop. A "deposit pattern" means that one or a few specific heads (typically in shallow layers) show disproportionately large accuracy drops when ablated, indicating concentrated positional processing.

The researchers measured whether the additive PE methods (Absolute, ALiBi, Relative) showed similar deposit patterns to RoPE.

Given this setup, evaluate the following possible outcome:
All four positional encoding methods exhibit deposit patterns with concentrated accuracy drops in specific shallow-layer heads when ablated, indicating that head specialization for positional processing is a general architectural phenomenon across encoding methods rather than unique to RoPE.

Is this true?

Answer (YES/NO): NO